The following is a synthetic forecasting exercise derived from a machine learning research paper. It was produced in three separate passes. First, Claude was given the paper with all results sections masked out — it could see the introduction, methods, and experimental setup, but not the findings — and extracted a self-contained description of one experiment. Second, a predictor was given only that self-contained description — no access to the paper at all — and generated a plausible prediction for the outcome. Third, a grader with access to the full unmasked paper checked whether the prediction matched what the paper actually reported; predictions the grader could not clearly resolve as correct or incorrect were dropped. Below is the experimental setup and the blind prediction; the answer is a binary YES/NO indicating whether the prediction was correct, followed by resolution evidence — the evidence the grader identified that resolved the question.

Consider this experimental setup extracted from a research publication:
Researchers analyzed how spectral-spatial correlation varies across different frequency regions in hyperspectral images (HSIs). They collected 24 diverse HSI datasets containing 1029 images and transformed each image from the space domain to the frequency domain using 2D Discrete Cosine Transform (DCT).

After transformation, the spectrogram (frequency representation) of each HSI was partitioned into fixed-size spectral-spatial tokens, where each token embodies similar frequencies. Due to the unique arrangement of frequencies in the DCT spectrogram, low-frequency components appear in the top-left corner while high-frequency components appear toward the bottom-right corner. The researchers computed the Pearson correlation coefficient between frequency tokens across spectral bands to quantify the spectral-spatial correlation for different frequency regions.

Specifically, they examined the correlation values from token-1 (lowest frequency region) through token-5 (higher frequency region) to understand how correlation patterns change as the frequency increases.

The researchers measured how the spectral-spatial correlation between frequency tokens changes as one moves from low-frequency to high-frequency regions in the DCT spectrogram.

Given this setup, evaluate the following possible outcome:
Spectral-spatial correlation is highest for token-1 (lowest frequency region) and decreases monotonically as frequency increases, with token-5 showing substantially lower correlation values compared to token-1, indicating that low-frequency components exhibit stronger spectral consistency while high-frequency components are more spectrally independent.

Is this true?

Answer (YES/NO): YES